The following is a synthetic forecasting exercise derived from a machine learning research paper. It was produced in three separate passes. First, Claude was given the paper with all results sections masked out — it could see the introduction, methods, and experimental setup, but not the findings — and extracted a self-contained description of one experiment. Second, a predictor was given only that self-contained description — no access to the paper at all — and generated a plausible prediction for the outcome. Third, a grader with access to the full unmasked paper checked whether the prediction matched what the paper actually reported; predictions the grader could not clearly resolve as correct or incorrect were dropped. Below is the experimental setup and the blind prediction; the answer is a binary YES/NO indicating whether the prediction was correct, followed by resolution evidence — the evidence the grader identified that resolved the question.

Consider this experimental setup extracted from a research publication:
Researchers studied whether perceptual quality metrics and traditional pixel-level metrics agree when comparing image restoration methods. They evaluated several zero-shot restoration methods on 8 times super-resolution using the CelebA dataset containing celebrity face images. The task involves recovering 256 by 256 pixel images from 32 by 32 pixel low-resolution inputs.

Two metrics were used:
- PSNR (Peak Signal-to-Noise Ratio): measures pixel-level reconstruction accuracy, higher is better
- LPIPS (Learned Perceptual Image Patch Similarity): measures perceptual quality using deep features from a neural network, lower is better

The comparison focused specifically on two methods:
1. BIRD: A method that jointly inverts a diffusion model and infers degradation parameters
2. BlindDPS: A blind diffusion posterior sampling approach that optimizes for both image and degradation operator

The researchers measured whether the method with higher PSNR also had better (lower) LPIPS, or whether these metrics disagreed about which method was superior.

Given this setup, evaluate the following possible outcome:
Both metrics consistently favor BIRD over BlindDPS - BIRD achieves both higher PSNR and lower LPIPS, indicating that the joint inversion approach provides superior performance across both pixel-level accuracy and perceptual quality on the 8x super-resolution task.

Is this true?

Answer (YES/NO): YES